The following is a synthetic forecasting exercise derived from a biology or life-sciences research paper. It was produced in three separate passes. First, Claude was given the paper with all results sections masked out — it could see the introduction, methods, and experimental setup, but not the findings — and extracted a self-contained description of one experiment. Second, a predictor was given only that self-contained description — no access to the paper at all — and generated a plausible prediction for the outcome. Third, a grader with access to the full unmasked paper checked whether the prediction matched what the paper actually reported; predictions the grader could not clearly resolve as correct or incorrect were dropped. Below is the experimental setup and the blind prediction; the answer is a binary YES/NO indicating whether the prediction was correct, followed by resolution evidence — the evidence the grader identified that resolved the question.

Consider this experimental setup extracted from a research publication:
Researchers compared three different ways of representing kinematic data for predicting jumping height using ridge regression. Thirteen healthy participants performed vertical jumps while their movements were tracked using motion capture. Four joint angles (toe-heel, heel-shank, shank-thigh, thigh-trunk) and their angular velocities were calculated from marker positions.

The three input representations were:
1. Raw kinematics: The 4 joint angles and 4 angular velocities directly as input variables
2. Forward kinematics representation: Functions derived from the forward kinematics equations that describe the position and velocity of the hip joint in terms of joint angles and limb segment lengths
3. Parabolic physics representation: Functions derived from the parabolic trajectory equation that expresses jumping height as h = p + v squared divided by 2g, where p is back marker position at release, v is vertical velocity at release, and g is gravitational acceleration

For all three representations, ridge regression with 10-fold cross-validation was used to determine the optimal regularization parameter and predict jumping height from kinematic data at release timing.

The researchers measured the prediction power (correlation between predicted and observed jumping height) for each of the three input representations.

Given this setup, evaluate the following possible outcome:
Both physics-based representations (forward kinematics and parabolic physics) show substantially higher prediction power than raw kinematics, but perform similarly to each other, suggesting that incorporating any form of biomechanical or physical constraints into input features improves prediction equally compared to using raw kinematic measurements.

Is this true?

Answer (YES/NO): NO